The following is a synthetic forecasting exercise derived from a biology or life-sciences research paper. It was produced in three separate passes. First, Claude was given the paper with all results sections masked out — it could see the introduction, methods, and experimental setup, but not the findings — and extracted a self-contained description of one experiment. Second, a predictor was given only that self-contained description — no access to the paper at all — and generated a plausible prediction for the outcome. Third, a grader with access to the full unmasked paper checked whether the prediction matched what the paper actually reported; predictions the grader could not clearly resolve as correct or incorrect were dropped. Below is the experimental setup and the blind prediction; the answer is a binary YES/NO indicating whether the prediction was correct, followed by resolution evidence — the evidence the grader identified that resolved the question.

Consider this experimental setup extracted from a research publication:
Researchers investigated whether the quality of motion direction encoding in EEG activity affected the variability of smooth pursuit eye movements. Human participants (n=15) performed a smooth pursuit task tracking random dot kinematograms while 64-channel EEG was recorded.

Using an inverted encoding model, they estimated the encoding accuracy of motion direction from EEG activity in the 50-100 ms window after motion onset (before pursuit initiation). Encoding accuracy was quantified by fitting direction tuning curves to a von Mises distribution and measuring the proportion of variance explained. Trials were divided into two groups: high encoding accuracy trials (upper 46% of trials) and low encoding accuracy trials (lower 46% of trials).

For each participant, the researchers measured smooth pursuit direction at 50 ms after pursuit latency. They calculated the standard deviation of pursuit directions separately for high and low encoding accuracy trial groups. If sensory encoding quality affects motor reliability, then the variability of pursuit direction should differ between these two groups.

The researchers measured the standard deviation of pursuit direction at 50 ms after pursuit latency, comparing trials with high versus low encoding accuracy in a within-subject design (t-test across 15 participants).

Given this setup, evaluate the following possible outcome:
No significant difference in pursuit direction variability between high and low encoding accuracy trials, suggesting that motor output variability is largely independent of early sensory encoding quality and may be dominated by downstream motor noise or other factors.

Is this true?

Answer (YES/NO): NO